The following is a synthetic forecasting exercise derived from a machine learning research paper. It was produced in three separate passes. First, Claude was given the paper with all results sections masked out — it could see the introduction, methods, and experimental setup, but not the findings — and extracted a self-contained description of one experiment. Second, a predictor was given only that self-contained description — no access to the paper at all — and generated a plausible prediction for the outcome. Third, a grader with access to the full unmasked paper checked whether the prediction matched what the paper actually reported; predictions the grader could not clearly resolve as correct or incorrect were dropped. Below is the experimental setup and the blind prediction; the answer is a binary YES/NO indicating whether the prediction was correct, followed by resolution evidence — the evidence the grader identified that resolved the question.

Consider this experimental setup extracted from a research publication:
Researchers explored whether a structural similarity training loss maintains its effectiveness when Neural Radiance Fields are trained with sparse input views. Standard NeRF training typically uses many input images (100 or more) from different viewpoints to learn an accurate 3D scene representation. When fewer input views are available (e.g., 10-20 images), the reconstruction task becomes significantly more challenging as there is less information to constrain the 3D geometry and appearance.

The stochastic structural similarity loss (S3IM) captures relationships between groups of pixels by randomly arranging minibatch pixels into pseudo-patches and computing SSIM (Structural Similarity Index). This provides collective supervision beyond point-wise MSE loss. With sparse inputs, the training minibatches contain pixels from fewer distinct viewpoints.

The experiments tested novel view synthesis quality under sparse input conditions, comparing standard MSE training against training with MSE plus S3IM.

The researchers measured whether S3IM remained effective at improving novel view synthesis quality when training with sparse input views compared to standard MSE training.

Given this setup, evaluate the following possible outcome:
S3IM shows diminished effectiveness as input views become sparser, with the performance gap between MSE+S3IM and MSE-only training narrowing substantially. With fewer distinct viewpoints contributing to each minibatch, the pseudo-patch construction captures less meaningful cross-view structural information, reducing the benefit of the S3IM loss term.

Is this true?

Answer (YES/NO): NO